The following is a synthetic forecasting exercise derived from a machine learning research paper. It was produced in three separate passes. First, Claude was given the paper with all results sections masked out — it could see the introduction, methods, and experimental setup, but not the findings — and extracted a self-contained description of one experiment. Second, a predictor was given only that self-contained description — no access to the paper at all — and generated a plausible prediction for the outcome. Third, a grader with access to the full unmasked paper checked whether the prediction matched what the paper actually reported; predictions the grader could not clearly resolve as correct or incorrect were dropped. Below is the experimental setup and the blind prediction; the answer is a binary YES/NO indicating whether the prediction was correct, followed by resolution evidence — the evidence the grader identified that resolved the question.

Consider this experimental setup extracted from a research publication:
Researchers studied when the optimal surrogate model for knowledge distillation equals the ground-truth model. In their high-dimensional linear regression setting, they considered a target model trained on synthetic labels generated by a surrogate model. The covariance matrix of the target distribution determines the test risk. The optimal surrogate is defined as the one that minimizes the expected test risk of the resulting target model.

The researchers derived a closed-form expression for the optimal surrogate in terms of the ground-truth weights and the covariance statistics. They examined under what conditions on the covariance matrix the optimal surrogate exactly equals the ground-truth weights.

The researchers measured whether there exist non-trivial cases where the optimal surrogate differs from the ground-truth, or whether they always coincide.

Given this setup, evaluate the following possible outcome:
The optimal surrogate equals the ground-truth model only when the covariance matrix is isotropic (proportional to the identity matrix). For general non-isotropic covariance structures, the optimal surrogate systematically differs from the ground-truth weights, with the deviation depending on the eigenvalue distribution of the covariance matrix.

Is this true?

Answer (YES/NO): YES